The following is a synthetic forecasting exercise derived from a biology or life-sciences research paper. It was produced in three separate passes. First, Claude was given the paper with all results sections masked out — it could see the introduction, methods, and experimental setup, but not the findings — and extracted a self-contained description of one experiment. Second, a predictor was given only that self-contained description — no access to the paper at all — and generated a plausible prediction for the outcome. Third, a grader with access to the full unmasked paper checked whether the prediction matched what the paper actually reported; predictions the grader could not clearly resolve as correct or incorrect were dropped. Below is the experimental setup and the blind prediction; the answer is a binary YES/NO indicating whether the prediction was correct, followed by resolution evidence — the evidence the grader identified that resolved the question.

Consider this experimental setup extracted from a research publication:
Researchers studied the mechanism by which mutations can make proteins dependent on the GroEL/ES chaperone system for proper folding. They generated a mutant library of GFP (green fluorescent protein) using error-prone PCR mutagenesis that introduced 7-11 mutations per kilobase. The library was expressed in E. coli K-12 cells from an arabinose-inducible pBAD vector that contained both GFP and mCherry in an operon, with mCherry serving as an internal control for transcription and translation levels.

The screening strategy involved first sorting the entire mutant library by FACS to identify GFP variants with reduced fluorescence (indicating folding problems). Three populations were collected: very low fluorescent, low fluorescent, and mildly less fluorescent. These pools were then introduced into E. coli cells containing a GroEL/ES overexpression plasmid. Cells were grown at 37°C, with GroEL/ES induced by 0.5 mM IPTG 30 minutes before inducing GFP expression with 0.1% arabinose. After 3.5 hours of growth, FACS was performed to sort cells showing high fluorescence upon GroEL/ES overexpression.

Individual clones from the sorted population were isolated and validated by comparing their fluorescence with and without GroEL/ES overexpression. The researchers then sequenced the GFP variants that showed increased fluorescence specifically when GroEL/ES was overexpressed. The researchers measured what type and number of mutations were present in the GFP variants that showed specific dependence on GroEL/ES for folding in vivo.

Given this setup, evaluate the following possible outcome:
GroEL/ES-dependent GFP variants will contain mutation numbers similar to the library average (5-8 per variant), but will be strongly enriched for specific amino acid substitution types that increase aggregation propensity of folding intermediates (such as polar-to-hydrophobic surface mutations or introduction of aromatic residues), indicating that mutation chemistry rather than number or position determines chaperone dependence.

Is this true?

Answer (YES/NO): NO